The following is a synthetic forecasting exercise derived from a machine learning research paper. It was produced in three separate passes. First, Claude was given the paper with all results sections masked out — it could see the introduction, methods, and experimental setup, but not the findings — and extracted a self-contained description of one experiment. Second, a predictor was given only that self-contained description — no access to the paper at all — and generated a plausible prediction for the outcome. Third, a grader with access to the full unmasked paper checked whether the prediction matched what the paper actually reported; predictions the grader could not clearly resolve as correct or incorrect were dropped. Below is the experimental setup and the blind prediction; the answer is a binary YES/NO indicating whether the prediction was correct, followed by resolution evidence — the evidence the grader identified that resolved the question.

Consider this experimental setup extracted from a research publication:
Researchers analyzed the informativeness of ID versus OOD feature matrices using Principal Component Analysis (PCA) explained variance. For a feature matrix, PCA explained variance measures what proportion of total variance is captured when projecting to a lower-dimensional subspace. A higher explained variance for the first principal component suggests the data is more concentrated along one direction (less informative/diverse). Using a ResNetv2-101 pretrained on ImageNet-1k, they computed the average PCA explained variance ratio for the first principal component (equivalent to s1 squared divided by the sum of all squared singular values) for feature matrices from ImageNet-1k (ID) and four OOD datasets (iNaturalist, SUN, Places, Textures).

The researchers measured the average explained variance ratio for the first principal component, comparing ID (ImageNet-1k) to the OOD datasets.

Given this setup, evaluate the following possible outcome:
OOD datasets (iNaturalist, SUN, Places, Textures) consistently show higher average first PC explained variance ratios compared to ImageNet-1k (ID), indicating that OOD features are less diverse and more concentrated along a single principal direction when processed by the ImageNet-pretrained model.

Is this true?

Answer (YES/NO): YES